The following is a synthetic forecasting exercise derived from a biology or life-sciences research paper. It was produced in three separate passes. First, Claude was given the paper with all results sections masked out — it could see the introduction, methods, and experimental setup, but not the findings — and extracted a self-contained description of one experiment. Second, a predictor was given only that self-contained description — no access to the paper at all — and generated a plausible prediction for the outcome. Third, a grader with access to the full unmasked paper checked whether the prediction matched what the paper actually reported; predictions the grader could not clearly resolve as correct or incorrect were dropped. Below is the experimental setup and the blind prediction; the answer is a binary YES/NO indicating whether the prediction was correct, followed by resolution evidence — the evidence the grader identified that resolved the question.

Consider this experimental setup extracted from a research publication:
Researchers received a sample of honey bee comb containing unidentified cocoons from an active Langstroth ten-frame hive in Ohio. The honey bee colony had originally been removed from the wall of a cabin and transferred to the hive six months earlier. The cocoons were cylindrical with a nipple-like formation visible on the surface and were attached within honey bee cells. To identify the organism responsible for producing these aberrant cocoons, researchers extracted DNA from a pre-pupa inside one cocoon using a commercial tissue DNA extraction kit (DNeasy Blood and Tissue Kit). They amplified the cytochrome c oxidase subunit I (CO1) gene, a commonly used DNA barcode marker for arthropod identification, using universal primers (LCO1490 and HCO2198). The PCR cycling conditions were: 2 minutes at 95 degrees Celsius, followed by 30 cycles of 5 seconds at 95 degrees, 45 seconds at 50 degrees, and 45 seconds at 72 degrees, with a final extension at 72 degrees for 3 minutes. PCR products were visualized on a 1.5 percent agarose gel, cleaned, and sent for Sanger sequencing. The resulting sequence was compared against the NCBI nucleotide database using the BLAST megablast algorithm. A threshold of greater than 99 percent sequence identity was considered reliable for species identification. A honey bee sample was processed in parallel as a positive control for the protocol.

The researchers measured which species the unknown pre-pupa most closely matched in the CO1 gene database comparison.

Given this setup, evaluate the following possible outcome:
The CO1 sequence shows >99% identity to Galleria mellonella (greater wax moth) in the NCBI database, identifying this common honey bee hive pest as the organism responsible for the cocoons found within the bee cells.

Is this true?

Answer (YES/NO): NO